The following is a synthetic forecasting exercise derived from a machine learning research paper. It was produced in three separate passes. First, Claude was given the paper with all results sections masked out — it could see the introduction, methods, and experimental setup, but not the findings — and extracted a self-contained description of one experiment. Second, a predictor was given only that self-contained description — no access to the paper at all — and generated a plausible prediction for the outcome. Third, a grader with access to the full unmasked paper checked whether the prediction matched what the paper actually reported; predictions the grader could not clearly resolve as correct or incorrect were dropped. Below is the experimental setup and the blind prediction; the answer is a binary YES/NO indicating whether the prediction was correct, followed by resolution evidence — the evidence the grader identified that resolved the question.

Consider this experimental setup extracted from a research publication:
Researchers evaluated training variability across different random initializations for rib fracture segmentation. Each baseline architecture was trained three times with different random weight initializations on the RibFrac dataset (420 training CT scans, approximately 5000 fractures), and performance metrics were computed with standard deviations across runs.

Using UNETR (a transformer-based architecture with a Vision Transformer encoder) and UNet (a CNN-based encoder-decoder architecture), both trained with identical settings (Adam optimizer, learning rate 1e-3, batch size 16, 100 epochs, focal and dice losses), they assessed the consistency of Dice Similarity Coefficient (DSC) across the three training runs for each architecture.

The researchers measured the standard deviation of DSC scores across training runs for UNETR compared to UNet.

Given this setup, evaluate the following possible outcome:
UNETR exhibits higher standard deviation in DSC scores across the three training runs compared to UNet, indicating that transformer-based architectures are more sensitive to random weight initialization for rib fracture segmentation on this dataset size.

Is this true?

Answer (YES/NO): NO